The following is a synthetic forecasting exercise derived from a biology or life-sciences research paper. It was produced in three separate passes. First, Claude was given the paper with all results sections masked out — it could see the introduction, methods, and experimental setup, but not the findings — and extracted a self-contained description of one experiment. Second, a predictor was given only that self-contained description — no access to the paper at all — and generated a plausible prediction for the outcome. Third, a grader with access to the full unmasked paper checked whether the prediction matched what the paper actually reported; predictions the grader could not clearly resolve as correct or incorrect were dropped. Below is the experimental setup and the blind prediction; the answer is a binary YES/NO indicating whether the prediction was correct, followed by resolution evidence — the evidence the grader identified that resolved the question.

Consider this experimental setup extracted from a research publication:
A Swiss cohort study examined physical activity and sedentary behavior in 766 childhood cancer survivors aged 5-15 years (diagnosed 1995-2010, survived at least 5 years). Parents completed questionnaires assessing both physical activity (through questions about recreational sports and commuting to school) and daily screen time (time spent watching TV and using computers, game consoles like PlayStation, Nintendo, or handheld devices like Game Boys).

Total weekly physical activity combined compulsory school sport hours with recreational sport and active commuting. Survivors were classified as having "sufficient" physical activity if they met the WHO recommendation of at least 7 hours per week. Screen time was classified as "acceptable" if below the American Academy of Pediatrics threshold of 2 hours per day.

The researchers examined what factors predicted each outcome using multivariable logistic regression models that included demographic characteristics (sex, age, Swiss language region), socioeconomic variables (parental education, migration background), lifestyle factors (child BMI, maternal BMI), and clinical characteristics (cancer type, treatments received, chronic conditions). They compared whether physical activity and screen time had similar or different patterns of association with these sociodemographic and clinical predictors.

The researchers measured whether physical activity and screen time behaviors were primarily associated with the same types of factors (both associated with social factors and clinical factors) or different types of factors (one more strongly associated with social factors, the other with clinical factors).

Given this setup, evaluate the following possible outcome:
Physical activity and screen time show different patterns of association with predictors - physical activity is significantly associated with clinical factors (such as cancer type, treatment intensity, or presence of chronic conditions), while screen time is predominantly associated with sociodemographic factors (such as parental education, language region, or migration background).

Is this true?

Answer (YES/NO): NO